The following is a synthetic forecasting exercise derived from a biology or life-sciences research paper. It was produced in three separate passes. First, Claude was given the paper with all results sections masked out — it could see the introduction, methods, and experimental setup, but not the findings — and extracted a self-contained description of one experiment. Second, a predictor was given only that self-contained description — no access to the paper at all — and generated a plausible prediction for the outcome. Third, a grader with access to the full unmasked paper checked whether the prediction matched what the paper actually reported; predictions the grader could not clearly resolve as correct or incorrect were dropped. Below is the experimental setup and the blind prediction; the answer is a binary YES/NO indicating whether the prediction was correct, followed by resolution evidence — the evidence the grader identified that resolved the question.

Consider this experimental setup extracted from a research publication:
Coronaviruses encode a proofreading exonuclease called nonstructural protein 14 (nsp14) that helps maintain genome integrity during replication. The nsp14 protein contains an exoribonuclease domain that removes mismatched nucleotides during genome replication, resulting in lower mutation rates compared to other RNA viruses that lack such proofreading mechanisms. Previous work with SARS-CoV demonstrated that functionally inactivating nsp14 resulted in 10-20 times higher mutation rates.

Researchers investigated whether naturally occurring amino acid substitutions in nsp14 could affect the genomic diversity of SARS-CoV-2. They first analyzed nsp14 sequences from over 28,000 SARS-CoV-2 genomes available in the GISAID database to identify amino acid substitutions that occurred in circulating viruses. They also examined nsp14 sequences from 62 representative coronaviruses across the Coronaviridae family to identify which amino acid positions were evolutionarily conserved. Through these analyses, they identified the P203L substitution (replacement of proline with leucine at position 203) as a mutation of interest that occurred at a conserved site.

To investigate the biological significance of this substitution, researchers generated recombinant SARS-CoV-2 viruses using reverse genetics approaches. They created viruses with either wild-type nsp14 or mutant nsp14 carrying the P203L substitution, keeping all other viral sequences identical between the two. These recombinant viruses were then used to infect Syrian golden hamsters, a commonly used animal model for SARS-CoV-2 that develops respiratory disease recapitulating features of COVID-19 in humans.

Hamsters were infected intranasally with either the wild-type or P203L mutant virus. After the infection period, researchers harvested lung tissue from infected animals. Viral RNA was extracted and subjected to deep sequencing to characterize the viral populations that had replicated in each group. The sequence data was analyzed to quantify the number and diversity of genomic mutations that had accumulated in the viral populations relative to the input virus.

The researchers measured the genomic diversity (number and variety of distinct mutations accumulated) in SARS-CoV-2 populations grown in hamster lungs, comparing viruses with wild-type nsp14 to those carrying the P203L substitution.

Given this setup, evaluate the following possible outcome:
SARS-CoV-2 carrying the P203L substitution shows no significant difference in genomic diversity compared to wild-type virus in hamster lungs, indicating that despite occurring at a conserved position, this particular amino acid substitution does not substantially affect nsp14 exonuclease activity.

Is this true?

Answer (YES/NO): NO